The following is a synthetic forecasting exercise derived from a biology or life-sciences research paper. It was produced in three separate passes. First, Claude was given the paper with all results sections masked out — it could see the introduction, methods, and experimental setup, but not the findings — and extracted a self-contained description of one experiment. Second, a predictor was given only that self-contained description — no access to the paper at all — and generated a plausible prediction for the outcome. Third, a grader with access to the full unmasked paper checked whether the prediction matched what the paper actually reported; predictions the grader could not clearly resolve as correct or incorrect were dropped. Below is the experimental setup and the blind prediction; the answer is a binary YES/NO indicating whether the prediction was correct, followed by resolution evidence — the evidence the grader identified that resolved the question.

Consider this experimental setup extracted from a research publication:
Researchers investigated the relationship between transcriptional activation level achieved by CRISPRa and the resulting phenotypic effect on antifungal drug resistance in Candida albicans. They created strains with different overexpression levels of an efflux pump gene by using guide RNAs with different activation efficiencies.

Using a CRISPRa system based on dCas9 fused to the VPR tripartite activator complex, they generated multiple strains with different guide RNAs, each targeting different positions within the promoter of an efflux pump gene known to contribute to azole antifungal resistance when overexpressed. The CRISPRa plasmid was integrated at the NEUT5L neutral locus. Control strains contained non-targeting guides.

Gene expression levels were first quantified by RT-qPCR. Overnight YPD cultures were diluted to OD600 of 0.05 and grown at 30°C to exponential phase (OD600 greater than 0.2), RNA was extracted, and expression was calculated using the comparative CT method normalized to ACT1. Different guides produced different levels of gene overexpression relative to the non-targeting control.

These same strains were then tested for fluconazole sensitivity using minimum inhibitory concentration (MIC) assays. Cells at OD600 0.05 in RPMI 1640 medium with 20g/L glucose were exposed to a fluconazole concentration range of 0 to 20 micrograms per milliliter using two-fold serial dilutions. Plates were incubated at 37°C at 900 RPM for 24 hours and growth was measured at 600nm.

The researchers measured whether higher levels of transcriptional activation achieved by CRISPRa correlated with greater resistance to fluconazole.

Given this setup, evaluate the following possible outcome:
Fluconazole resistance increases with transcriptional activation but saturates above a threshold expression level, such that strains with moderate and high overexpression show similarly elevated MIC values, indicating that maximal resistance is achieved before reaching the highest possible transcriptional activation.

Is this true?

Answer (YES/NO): NO